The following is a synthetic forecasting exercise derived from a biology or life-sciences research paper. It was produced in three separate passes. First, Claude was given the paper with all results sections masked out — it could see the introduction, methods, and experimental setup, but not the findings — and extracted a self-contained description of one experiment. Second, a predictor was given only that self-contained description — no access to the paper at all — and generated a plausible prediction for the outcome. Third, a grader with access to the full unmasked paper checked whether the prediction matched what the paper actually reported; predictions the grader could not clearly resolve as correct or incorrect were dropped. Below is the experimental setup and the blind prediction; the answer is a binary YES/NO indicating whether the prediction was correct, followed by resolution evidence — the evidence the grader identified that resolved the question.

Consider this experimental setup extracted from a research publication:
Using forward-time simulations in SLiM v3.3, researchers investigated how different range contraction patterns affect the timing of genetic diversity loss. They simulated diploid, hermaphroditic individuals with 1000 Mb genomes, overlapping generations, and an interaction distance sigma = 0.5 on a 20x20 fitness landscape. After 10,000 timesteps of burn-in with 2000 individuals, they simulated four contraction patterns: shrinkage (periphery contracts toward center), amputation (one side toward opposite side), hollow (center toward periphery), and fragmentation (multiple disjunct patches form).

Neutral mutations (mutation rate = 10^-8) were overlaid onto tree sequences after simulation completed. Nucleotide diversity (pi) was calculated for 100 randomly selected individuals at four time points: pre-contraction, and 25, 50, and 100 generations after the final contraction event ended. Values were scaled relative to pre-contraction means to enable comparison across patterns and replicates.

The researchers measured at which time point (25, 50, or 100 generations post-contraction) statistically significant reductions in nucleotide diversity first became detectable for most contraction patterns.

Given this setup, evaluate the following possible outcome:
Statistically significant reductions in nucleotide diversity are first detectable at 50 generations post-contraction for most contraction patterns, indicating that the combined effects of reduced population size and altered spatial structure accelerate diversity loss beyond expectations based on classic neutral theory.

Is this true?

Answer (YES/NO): NO